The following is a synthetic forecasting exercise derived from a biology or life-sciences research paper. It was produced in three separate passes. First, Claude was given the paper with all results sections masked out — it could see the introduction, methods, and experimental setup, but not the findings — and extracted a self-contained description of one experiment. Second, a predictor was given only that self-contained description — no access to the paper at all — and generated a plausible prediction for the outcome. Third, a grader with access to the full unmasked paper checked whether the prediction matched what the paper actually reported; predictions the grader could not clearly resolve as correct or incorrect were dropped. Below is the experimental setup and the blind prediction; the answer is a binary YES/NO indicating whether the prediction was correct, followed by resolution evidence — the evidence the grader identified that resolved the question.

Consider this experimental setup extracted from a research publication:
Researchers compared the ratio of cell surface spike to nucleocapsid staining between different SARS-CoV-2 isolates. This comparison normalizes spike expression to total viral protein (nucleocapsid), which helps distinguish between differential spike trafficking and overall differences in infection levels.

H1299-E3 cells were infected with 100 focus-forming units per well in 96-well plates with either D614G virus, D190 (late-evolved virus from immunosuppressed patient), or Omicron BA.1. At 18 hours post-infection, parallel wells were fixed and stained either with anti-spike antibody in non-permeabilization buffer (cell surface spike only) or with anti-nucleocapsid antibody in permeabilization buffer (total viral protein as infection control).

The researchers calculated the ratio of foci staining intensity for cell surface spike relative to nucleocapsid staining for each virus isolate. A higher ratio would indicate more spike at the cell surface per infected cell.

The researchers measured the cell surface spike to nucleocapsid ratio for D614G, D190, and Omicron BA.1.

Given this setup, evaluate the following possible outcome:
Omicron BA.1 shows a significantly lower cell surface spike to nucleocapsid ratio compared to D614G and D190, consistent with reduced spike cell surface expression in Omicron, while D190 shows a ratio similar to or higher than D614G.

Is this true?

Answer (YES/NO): NO